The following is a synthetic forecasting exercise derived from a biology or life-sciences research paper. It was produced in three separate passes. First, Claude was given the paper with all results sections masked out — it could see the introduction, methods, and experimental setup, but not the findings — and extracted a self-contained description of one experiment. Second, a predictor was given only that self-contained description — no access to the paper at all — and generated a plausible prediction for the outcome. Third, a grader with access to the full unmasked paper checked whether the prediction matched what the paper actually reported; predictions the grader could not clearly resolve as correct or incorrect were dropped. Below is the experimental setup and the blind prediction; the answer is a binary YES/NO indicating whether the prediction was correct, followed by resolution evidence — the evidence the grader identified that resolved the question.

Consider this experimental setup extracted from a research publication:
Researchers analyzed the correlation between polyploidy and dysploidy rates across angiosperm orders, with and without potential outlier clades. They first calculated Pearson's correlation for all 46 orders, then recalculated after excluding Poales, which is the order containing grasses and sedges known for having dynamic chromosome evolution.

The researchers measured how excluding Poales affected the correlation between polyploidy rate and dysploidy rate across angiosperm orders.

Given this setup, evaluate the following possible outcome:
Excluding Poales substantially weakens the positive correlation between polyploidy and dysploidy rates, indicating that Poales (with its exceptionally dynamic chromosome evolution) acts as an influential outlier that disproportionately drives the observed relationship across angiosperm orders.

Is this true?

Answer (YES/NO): YES